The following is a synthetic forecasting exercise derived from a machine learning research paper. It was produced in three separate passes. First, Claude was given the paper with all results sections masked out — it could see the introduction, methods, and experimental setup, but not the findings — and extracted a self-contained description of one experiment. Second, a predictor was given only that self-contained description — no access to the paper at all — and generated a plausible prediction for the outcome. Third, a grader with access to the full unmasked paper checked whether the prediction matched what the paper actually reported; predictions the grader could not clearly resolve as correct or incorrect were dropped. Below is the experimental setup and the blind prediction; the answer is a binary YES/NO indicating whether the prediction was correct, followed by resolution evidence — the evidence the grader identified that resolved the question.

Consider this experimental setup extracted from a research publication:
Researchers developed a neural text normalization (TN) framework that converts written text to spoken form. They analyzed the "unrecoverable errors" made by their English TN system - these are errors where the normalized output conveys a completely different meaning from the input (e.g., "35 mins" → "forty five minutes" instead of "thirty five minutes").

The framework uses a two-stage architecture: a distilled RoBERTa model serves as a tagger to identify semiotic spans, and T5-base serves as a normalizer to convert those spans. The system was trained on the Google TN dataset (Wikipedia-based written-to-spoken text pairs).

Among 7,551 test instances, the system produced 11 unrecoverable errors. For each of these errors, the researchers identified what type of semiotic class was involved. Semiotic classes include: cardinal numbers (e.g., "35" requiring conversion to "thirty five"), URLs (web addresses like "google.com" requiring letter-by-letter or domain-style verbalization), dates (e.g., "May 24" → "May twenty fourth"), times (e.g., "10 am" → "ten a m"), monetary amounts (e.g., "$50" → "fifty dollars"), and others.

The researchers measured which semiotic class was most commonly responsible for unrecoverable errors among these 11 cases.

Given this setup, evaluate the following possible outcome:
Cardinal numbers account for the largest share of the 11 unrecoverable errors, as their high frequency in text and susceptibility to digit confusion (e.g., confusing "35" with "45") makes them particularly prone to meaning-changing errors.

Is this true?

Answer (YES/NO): NO